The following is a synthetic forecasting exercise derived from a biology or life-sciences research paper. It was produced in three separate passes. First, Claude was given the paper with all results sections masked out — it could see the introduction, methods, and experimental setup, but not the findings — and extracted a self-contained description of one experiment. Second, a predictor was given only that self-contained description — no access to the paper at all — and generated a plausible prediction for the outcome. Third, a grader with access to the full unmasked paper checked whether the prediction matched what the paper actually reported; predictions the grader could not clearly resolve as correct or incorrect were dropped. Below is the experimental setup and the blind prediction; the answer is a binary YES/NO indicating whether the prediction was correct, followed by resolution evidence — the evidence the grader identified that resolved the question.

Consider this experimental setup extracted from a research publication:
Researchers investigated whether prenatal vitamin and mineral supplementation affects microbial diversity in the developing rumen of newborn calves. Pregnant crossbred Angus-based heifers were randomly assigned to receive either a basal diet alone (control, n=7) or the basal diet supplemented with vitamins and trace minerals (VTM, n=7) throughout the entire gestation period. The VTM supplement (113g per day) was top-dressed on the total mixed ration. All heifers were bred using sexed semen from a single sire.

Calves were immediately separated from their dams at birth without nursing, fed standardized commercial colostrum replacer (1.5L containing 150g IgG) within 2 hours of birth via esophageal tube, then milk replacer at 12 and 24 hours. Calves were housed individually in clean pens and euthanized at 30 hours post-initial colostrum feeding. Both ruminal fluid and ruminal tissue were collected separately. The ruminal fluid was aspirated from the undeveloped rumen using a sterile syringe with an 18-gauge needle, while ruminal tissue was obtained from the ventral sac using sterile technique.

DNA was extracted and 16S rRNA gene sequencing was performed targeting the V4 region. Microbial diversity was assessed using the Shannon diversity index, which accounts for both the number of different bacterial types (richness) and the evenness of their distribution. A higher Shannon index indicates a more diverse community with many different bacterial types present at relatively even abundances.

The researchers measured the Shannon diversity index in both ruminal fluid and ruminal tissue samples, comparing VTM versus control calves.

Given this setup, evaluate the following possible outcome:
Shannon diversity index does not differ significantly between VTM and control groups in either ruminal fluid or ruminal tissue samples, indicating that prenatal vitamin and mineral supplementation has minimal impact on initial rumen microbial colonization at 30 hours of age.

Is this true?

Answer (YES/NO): NO